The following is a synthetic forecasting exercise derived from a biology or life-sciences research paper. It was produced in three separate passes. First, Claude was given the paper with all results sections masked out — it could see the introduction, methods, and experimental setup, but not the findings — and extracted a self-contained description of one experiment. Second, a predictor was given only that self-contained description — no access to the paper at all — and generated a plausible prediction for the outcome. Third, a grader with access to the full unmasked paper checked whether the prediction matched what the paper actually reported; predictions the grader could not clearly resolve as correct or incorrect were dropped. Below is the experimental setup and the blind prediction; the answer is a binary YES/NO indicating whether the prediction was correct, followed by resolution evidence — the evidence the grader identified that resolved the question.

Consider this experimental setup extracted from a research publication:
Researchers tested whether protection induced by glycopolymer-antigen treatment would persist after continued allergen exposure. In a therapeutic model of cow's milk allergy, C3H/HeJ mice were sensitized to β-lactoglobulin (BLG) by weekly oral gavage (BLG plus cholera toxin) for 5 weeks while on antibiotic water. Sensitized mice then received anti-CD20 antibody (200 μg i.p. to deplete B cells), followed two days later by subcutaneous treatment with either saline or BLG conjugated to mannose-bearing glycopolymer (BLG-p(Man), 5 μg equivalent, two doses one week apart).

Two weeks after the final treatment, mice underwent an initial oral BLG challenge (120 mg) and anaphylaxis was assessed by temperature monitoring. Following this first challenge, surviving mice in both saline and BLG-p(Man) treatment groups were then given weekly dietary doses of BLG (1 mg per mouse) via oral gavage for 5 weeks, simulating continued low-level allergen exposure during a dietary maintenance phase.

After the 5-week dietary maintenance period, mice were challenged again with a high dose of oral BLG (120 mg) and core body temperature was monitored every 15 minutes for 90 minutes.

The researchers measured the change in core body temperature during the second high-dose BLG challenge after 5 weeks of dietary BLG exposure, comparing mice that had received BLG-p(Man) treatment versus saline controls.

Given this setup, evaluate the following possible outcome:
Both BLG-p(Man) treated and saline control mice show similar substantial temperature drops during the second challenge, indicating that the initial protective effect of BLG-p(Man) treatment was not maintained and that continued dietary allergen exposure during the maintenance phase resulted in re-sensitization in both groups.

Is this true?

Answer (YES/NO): NO